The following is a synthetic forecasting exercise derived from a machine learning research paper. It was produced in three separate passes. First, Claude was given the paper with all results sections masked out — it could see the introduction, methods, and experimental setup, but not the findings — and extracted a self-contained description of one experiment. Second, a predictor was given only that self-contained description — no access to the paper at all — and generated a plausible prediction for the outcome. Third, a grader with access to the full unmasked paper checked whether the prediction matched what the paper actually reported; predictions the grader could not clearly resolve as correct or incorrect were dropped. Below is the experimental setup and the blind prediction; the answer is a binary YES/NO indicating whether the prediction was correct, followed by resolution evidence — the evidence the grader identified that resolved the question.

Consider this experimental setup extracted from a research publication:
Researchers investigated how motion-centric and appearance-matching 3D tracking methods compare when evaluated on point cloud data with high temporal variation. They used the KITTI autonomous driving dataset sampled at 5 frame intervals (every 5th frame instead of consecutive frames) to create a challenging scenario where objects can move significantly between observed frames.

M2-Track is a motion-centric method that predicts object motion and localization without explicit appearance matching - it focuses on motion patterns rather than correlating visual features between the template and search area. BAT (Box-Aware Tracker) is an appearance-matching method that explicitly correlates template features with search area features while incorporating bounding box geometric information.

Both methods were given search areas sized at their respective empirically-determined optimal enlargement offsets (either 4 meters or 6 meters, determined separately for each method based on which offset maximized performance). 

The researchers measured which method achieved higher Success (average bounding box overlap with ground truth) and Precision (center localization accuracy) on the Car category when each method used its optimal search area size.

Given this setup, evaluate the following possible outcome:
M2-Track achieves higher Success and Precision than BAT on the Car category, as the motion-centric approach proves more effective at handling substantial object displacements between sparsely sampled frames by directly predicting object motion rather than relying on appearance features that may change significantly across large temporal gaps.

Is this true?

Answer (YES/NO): YES